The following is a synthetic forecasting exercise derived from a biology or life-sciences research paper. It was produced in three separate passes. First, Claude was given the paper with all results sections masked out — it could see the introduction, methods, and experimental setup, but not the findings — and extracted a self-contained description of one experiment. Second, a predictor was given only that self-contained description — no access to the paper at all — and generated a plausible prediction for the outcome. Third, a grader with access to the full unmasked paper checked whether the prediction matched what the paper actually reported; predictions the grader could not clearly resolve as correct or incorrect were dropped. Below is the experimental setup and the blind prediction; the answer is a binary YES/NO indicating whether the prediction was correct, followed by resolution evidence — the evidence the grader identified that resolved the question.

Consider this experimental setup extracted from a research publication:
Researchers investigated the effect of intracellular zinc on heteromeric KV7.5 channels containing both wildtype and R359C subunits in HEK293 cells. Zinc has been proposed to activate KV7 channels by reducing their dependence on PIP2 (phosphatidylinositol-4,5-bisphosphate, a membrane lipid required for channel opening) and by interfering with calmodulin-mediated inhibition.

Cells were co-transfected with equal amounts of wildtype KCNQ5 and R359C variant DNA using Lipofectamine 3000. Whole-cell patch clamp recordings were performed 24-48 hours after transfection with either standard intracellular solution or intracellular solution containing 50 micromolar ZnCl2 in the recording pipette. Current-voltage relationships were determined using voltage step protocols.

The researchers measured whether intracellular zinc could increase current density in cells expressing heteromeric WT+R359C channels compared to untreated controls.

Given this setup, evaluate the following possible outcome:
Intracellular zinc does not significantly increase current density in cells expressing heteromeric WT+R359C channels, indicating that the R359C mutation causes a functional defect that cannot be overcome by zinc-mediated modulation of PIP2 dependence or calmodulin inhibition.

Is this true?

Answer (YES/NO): YES